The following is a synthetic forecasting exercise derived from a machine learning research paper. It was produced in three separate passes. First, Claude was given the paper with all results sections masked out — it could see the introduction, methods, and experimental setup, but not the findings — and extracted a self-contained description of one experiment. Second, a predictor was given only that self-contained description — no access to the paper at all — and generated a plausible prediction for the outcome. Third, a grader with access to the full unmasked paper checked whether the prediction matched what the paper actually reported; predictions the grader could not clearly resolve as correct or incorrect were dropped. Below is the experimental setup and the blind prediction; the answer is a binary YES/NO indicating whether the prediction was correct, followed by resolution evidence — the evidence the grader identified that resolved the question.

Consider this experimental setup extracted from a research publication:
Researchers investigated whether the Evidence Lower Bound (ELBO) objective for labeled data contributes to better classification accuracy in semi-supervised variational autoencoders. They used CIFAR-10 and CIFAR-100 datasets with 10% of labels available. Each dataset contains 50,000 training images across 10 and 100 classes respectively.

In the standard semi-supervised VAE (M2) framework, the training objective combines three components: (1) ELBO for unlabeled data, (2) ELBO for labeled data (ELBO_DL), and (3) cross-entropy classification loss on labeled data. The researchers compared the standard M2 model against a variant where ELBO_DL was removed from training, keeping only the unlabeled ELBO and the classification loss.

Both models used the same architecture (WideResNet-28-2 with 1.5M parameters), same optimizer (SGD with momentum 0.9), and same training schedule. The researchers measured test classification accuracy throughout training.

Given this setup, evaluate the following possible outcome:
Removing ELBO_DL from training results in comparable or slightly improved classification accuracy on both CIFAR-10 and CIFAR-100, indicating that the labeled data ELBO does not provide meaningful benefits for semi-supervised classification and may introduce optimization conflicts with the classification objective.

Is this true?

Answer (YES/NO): NO